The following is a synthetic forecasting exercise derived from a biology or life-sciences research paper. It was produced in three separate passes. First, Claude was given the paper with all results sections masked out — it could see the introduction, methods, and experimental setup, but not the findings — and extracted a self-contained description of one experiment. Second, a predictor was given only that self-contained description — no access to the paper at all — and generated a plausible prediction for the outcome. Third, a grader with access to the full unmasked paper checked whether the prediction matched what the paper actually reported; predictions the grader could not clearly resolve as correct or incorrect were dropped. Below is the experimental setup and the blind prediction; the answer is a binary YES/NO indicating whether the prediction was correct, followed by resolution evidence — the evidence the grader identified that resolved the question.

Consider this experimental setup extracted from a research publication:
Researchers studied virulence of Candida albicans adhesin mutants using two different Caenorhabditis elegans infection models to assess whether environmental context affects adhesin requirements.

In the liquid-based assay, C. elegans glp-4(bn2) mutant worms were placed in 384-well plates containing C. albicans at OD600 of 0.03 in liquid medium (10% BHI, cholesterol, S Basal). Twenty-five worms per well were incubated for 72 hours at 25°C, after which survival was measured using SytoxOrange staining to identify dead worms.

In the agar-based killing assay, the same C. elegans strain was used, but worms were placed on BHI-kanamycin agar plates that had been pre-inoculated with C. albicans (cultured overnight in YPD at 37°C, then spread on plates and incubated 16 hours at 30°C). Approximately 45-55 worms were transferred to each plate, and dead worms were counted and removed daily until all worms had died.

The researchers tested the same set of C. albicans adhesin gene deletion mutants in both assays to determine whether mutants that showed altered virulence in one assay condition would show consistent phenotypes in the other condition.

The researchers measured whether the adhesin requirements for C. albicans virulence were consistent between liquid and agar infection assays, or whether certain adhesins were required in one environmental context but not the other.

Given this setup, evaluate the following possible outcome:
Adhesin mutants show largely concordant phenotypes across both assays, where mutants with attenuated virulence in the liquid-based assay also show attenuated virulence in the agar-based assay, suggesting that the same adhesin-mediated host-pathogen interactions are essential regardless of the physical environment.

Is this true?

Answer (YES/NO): NO